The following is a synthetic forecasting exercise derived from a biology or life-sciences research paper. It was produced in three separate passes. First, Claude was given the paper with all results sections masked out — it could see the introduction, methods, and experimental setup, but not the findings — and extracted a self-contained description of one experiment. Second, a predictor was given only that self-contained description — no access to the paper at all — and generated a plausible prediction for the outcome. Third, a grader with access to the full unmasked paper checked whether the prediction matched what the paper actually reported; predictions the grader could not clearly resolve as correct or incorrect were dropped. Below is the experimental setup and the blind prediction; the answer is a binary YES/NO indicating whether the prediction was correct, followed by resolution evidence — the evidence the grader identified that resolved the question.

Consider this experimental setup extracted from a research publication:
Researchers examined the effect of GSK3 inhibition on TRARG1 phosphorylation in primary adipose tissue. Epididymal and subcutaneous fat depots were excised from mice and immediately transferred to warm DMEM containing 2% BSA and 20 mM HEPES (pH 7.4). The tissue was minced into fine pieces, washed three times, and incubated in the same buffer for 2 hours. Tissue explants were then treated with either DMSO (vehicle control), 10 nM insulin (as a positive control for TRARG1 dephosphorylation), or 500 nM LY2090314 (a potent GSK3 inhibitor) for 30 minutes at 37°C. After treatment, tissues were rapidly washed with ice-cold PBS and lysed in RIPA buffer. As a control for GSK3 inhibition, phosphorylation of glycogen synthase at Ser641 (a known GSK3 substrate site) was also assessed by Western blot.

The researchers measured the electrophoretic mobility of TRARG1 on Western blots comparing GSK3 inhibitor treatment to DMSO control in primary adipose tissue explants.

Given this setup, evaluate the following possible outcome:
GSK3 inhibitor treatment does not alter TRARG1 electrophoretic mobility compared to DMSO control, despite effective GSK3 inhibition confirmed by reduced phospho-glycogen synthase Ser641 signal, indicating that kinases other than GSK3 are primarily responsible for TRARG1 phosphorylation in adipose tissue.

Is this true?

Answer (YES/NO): NO